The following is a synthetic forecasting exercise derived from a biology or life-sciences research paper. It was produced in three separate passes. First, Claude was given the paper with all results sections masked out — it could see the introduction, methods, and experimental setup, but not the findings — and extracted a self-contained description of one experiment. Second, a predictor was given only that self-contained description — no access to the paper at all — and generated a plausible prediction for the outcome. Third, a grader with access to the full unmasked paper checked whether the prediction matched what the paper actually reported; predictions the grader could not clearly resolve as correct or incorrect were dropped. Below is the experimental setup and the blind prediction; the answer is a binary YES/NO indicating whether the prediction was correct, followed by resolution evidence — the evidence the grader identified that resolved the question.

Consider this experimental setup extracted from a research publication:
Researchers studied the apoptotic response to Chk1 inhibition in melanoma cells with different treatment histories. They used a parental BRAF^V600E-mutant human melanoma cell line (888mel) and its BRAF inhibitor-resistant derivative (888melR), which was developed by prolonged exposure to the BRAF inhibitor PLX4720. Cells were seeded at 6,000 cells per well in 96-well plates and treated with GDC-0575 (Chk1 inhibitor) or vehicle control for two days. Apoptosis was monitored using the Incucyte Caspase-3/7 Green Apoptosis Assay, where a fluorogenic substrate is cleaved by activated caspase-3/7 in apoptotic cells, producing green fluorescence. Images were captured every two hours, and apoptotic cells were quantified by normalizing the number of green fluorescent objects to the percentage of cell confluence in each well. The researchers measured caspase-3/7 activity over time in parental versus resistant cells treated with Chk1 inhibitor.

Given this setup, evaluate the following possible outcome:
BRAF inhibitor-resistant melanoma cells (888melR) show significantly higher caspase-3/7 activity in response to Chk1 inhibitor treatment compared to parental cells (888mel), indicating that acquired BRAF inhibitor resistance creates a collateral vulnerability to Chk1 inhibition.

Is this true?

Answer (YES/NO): YES